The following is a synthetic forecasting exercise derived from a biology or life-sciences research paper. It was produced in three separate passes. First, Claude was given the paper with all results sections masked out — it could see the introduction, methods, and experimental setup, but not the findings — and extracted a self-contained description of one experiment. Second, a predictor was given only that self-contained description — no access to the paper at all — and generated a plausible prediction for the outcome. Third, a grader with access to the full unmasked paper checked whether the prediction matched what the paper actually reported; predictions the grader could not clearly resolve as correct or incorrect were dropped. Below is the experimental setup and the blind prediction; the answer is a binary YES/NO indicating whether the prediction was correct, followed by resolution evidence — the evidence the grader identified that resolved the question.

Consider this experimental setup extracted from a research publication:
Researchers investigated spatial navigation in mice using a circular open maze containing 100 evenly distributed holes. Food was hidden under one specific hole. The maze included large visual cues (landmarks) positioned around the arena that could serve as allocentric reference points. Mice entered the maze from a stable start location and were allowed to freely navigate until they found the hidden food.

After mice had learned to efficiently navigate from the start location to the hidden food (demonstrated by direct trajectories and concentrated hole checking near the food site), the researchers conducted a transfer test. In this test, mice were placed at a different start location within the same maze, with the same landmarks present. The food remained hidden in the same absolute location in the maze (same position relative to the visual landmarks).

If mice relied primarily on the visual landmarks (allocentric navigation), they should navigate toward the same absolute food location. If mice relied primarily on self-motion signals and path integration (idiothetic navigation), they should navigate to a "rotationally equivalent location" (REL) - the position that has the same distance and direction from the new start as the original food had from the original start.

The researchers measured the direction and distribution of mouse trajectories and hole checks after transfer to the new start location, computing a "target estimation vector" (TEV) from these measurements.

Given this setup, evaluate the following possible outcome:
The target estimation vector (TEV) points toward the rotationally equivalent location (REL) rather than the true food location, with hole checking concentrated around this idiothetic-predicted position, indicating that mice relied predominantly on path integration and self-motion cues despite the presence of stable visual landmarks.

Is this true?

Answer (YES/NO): YES